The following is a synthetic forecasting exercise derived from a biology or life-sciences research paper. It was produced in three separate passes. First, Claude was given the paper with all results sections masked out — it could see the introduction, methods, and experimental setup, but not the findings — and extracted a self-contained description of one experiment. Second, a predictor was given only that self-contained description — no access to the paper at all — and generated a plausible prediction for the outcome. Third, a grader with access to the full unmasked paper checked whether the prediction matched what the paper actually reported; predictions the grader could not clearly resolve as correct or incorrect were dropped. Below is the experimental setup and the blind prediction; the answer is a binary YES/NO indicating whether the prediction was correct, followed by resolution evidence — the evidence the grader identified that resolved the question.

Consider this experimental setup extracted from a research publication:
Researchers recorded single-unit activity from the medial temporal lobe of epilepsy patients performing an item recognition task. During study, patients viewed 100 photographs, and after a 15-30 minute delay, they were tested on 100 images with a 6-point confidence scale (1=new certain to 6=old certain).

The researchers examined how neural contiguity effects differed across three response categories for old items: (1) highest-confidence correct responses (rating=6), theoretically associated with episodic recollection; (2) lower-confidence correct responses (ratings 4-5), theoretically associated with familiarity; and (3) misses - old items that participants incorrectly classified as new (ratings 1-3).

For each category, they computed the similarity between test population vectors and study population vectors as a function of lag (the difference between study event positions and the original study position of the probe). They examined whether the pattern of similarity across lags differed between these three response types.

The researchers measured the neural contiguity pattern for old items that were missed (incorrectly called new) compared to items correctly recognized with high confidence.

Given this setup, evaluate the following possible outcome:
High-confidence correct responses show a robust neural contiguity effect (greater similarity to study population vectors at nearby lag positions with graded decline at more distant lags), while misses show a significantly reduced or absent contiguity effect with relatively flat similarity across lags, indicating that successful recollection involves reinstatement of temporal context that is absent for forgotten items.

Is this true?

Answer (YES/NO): NO